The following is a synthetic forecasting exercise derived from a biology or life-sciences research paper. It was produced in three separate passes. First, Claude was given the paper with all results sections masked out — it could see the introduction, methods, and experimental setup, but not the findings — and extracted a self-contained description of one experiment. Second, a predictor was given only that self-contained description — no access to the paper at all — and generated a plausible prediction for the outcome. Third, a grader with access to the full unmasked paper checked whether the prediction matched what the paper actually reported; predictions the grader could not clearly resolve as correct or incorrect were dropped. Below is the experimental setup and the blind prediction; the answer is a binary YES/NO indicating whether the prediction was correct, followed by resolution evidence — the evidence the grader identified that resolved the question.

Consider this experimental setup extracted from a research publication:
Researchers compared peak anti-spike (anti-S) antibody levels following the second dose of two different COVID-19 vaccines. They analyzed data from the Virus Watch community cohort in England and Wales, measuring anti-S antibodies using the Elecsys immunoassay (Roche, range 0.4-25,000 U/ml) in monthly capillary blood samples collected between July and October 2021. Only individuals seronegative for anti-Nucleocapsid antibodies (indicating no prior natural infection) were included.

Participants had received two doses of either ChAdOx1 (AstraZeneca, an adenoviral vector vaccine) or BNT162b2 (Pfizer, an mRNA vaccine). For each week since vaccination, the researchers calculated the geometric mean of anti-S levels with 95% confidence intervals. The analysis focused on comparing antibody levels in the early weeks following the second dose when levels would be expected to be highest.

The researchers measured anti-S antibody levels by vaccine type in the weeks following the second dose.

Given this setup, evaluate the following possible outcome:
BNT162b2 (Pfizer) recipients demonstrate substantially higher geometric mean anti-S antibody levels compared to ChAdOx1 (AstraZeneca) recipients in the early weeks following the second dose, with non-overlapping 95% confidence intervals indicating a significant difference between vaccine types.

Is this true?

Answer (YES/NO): YES